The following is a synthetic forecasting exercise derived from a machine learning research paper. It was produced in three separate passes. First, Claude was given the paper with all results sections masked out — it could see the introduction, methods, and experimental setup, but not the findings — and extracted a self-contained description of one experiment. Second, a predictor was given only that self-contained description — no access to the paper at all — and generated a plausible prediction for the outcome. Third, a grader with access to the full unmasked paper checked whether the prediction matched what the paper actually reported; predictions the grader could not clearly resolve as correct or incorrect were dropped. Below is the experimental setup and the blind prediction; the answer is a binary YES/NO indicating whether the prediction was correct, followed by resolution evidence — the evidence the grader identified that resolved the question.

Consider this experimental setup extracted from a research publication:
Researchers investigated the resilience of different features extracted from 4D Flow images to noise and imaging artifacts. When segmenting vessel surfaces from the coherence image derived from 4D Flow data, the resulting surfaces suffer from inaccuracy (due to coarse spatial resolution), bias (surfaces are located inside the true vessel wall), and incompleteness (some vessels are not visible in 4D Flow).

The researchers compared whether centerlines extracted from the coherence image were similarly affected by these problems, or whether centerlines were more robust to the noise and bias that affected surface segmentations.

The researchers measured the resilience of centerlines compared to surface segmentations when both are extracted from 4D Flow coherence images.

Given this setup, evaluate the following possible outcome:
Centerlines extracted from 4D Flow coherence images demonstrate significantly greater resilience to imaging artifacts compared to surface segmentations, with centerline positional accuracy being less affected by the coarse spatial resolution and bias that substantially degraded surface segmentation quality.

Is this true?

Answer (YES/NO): NO